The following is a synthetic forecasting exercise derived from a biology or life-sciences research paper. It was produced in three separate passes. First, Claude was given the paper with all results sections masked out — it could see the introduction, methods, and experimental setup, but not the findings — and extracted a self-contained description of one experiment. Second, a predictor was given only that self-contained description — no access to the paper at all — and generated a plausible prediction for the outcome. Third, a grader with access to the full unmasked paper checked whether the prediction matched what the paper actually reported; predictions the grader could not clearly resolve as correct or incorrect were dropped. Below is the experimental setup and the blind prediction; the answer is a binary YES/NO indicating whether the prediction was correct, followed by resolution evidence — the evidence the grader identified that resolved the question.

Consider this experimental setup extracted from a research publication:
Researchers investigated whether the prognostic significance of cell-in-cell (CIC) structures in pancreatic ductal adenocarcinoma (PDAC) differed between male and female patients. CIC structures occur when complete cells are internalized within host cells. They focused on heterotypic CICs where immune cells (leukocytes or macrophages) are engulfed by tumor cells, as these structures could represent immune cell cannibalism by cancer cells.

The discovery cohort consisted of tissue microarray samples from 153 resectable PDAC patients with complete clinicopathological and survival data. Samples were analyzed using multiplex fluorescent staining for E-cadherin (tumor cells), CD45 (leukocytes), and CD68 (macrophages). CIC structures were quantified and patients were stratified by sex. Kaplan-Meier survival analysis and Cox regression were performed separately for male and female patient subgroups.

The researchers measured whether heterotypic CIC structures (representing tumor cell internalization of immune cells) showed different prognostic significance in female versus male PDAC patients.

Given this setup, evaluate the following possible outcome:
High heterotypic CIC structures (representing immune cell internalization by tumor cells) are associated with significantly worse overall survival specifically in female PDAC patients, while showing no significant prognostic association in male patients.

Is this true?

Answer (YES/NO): YES